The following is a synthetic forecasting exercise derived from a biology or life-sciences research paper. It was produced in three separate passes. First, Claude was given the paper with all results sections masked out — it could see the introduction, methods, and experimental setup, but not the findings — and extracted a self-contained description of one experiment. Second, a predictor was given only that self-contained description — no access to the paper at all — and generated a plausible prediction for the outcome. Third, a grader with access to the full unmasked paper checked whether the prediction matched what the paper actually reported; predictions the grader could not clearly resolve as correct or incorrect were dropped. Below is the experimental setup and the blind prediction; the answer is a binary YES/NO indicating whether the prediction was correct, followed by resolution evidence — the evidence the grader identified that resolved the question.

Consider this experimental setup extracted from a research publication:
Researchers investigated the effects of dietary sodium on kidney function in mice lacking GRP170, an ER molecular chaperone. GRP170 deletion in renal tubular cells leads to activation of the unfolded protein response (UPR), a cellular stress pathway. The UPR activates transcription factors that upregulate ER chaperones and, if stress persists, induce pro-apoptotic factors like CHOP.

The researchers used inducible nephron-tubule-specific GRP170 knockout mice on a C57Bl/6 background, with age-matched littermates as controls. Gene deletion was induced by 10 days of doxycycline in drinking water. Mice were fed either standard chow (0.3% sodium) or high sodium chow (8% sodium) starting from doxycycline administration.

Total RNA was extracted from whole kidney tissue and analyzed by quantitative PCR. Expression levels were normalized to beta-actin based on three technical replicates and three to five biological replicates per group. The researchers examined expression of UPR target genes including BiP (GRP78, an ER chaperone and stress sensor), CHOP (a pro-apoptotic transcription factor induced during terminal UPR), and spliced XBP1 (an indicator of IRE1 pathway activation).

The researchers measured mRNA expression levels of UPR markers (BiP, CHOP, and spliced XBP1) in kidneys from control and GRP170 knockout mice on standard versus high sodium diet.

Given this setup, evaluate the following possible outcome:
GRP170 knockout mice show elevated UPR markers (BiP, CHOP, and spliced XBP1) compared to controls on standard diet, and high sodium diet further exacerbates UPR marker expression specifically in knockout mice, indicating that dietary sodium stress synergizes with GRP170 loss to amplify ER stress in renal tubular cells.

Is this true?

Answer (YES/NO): NO